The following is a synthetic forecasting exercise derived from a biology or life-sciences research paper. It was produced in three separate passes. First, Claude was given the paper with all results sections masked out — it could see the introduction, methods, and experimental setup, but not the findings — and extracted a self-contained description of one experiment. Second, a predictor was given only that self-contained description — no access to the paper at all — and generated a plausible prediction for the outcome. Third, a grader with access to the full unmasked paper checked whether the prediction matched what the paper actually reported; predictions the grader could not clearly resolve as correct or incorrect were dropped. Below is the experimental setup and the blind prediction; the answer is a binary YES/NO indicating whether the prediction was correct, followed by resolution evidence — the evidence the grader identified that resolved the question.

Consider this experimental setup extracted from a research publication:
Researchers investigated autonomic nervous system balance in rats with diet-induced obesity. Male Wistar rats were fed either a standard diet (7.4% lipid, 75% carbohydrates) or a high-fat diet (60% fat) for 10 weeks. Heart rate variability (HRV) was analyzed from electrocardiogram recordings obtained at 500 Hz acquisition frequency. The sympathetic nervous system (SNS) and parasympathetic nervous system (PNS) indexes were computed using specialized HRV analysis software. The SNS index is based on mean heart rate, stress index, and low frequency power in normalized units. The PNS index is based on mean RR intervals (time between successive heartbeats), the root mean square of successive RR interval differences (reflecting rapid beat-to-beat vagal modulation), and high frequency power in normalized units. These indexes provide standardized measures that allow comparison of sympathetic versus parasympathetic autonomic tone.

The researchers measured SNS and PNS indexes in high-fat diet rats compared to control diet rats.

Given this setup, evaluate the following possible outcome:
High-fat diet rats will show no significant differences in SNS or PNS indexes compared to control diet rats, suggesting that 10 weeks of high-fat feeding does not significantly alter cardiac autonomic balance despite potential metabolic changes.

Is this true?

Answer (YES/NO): NO